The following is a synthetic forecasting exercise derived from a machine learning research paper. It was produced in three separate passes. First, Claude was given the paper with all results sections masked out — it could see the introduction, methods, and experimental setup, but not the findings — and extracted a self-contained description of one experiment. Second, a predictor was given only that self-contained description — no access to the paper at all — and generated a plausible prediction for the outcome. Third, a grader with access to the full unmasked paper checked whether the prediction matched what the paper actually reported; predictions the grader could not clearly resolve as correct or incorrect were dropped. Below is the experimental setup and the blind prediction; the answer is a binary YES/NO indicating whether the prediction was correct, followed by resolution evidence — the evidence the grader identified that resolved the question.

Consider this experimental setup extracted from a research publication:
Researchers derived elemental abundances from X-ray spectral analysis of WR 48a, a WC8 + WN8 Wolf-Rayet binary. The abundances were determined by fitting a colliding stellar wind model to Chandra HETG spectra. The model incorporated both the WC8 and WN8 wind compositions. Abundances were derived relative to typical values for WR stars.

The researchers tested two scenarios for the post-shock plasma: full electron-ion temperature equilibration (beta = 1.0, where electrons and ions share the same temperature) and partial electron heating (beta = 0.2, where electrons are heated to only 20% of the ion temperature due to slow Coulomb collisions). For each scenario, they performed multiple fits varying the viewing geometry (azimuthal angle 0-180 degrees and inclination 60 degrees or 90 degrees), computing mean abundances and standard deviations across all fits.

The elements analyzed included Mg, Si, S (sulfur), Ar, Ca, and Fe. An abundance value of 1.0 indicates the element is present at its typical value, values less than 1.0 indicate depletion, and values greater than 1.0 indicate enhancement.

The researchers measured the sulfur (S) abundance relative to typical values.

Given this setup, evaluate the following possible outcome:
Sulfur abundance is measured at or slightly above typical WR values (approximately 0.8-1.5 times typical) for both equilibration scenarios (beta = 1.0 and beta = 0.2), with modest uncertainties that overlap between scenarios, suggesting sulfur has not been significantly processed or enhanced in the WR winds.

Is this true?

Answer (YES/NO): NO